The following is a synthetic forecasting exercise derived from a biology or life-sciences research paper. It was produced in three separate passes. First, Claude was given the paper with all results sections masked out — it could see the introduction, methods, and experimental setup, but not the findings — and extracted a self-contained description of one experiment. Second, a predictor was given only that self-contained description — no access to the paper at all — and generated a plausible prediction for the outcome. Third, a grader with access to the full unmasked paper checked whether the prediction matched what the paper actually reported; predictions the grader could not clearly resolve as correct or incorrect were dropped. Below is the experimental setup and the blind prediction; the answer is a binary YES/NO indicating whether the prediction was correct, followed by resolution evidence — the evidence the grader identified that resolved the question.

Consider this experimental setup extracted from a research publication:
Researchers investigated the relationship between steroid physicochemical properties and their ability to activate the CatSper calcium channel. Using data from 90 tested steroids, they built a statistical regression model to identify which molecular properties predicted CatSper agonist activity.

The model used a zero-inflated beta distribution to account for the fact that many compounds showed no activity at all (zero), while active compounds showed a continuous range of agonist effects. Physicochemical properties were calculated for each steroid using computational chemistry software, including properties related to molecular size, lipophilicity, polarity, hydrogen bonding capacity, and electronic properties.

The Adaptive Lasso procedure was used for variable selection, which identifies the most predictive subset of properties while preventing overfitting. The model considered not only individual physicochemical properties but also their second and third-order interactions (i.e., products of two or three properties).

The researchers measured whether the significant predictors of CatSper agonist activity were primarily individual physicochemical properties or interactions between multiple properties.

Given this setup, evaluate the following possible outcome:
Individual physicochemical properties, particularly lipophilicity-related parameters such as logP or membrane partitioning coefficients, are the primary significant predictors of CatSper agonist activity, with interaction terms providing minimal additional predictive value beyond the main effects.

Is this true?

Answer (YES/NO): NO